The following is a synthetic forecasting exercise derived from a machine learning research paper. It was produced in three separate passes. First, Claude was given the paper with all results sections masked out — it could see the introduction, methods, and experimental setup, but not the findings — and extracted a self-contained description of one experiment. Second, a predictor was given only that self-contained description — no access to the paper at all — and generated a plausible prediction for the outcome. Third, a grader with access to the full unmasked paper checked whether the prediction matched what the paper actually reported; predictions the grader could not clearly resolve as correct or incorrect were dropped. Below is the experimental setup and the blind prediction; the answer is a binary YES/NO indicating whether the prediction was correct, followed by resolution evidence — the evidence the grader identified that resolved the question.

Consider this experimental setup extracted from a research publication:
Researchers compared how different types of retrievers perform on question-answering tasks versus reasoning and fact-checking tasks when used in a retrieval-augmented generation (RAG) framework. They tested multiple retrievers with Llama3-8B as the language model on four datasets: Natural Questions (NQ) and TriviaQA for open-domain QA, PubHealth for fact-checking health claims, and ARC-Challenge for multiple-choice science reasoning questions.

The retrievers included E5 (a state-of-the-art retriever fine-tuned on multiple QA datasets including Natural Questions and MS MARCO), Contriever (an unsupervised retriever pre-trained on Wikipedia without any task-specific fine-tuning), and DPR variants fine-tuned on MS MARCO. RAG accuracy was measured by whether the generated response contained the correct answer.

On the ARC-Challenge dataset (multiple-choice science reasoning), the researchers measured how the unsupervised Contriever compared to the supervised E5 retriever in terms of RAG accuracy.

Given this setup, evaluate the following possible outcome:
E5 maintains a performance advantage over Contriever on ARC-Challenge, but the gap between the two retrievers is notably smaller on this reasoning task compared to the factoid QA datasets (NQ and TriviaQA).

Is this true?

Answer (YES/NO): NO